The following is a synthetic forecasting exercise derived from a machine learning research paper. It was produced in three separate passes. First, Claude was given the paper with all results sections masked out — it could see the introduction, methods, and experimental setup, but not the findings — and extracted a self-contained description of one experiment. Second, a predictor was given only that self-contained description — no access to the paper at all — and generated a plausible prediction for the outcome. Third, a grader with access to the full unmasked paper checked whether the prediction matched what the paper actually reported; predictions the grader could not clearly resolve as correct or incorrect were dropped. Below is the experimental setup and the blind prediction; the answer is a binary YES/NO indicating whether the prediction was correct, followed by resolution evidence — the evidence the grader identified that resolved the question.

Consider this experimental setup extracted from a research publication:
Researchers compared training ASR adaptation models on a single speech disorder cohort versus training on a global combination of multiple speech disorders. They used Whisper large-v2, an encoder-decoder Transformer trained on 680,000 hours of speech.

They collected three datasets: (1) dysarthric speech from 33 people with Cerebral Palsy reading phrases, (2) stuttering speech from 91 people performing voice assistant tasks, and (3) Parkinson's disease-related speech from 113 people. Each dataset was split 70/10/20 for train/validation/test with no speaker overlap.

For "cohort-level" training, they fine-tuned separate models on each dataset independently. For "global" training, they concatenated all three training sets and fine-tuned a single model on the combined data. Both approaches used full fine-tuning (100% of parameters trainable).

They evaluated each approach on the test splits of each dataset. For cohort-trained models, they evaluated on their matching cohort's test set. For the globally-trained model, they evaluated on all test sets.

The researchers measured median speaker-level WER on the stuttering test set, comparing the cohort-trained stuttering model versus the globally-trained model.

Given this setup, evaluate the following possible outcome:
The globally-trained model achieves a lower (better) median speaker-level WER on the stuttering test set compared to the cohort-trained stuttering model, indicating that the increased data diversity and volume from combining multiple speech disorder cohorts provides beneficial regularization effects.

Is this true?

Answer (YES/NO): NO